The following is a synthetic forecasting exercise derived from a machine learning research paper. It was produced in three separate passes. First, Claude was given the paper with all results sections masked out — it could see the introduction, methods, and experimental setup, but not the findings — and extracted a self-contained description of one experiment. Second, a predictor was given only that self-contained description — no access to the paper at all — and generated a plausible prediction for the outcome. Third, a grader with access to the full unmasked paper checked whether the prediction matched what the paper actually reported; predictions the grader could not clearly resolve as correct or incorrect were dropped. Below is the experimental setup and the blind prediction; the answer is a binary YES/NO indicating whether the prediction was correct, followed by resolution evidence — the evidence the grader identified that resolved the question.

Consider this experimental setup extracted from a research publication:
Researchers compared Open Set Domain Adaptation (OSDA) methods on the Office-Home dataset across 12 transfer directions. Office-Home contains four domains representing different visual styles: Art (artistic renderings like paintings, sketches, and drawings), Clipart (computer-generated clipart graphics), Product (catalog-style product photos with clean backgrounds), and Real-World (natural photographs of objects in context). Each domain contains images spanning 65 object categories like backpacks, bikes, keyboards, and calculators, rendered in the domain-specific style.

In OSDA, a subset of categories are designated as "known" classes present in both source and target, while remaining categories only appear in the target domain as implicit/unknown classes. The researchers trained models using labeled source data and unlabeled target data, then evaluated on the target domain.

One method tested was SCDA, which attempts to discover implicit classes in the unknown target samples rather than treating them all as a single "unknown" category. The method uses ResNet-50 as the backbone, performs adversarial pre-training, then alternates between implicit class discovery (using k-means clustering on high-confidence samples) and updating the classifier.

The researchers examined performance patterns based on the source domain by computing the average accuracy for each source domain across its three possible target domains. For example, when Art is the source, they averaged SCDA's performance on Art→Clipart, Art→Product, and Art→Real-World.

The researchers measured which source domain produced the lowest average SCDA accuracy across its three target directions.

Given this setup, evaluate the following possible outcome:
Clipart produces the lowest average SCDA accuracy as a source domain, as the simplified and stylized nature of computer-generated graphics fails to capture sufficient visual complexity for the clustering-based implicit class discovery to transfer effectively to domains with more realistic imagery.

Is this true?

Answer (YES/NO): NO